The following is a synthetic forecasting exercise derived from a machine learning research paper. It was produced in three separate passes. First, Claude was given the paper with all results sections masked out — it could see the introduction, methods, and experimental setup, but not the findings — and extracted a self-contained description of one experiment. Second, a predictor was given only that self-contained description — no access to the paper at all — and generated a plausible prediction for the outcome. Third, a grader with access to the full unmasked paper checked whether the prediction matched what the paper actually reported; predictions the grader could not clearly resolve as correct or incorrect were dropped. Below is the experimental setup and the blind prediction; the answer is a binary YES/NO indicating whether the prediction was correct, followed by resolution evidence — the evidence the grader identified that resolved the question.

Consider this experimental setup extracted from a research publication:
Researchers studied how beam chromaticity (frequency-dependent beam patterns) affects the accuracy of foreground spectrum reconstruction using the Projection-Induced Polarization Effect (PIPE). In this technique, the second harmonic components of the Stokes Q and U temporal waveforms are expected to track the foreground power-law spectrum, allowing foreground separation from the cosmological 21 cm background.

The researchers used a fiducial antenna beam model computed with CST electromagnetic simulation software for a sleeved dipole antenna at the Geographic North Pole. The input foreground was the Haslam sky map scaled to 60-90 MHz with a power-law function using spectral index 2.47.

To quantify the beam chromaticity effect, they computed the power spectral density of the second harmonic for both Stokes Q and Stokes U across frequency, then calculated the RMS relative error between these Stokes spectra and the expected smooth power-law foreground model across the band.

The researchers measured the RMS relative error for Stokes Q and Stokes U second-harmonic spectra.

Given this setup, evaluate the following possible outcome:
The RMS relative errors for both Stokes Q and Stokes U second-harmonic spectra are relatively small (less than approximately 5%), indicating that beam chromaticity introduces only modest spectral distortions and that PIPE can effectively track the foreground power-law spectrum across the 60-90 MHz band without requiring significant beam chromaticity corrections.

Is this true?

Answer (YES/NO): NO